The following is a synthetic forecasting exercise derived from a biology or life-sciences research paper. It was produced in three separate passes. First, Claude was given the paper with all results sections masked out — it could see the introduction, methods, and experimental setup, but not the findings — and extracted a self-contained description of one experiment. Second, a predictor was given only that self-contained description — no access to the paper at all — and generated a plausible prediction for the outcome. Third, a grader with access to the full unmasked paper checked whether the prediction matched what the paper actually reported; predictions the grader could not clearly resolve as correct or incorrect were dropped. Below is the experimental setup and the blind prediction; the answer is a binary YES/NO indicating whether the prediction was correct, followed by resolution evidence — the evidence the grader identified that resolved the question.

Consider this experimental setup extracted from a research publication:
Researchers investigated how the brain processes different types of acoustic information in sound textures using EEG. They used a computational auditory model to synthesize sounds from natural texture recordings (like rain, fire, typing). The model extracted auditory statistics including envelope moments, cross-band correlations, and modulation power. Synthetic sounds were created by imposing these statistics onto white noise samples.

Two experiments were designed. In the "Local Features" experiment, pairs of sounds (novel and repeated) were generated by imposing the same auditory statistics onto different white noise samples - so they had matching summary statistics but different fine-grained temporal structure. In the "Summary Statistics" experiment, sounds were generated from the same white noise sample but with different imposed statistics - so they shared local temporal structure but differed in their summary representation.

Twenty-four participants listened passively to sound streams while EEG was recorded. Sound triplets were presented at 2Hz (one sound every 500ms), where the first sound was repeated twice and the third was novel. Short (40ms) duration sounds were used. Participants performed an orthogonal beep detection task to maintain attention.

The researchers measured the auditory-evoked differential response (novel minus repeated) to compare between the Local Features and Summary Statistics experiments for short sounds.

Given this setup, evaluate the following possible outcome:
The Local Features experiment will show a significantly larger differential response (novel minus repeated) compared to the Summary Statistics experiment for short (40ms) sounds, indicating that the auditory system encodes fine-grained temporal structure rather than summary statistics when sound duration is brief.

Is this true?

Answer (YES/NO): YES